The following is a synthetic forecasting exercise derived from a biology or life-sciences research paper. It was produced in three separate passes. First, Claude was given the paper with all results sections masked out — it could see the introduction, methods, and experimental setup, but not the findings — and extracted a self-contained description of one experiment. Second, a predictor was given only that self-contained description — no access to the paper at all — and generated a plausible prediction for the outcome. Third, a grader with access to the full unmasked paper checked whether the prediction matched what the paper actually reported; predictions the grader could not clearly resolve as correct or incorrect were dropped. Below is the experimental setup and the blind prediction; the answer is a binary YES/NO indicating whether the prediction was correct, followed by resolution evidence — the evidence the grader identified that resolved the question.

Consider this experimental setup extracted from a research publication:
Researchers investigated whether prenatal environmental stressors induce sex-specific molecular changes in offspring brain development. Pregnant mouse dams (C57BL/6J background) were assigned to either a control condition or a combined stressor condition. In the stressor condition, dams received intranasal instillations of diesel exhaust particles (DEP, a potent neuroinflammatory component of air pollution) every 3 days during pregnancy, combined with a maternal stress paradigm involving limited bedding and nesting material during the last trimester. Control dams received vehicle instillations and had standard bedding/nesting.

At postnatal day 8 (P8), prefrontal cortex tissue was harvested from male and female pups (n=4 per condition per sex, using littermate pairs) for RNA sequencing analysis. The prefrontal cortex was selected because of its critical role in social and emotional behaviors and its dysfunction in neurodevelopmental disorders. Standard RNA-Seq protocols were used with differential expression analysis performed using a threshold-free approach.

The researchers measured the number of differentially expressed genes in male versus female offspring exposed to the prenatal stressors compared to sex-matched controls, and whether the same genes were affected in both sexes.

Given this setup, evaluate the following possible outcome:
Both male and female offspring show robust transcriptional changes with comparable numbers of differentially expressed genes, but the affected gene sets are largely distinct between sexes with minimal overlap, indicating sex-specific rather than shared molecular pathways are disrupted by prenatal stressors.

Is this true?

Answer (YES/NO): NO